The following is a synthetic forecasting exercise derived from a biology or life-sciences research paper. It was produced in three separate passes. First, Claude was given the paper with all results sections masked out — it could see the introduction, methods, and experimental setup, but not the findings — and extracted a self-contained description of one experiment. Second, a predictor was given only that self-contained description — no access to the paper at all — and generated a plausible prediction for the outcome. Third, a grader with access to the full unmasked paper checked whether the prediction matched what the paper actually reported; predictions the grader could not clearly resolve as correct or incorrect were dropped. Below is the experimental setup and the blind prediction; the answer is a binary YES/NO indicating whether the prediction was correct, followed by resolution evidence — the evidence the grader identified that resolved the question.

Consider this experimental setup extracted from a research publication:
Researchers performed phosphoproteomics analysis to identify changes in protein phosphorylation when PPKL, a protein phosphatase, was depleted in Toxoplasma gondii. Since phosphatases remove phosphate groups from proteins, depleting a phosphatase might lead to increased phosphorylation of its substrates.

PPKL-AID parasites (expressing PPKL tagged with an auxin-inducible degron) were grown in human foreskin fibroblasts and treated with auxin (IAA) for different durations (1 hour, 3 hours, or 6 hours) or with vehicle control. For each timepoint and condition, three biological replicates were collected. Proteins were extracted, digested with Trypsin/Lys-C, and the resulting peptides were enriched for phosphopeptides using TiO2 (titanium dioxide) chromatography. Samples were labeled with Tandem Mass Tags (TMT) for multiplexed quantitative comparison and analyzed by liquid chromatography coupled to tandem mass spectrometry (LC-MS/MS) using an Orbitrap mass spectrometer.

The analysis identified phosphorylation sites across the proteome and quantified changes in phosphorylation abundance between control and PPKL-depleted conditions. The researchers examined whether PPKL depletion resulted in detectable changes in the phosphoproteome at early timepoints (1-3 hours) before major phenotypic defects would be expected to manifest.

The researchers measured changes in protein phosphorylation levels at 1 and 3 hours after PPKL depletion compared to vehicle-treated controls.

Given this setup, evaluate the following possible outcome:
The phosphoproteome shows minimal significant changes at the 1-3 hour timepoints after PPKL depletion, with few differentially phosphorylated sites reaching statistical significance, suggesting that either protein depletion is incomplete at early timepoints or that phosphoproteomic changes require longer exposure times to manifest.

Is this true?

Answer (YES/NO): NO